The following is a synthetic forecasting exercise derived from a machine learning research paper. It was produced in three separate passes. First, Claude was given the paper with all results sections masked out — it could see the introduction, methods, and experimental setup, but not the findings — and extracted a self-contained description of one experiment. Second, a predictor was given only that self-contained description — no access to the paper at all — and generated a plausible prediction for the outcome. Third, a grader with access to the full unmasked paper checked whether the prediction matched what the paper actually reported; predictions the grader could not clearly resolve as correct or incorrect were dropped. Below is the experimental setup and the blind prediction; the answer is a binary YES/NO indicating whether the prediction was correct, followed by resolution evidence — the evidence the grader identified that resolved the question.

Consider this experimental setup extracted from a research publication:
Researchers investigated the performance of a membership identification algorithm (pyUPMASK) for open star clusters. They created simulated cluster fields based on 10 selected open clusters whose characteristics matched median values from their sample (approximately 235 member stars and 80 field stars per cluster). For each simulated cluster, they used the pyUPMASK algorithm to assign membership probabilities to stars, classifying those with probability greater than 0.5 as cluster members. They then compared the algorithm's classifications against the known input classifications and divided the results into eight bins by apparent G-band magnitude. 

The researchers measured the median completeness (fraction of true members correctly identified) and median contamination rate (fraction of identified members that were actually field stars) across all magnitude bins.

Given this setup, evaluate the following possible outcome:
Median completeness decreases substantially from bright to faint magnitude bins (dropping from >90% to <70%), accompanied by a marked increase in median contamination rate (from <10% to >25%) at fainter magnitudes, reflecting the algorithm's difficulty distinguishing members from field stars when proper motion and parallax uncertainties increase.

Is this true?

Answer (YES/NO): NO